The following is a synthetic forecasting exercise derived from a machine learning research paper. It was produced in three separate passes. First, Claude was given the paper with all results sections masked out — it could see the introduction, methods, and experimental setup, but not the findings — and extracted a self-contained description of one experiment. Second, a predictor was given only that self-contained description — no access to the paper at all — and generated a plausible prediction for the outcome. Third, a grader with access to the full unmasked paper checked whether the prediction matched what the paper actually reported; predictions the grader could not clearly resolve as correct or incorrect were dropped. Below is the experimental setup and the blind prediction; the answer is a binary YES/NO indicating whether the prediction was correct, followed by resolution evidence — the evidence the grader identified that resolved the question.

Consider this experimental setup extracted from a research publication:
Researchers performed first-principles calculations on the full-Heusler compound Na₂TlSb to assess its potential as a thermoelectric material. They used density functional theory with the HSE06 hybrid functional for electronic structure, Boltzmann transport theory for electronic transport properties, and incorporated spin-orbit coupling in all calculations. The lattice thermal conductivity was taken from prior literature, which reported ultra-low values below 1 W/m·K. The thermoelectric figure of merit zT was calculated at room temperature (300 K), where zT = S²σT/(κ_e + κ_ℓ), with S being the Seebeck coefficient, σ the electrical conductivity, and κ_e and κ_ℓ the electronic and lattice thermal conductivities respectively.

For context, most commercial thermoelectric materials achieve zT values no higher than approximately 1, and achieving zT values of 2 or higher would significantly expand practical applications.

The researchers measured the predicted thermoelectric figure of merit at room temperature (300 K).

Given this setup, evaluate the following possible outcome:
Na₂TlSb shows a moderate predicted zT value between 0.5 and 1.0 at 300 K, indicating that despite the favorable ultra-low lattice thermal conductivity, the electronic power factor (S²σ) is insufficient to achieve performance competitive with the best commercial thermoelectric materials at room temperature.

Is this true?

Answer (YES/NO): NO